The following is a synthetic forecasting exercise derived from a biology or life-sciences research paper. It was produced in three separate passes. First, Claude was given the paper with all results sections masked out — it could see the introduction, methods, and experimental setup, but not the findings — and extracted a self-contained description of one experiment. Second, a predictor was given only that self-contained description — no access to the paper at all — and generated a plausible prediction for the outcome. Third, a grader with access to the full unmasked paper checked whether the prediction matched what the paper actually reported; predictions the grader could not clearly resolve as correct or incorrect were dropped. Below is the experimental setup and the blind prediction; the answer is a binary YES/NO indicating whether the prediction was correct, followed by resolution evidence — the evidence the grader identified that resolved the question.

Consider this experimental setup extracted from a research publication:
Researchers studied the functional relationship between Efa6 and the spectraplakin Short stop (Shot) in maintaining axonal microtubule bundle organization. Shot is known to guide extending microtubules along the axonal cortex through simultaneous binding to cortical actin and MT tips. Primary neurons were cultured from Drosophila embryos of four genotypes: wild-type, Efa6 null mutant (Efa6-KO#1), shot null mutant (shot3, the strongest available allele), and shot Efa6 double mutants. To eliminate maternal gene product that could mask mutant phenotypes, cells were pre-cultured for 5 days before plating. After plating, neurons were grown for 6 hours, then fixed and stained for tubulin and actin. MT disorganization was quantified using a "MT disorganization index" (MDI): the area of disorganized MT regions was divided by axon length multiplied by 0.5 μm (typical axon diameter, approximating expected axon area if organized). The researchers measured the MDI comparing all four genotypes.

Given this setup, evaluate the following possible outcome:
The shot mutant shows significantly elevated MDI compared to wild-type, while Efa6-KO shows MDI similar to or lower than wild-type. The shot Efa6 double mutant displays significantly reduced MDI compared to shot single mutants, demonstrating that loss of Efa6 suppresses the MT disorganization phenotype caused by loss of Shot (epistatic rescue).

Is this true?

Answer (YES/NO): NO